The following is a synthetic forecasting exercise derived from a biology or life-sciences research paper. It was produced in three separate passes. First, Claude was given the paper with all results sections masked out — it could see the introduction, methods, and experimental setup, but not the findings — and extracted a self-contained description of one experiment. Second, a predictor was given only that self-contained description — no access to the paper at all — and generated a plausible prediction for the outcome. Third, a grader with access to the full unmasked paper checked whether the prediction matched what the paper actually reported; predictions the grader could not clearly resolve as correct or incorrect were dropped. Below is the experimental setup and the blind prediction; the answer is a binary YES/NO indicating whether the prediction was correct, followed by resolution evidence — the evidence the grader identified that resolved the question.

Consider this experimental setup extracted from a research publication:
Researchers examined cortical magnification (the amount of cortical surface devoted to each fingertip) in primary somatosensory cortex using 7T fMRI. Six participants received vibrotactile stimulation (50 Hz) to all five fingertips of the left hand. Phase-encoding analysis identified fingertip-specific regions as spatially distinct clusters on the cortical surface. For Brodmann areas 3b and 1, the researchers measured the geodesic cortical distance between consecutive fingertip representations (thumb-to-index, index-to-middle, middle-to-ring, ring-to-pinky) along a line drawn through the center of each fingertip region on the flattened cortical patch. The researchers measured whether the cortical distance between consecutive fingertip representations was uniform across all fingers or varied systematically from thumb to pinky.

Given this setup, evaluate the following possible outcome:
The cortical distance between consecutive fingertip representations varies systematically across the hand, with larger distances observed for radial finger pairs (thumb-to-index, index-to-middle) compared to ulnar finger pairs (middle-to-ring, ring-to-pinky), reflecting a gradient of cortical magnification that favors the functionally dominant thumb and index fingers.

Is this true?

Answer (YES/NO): NO